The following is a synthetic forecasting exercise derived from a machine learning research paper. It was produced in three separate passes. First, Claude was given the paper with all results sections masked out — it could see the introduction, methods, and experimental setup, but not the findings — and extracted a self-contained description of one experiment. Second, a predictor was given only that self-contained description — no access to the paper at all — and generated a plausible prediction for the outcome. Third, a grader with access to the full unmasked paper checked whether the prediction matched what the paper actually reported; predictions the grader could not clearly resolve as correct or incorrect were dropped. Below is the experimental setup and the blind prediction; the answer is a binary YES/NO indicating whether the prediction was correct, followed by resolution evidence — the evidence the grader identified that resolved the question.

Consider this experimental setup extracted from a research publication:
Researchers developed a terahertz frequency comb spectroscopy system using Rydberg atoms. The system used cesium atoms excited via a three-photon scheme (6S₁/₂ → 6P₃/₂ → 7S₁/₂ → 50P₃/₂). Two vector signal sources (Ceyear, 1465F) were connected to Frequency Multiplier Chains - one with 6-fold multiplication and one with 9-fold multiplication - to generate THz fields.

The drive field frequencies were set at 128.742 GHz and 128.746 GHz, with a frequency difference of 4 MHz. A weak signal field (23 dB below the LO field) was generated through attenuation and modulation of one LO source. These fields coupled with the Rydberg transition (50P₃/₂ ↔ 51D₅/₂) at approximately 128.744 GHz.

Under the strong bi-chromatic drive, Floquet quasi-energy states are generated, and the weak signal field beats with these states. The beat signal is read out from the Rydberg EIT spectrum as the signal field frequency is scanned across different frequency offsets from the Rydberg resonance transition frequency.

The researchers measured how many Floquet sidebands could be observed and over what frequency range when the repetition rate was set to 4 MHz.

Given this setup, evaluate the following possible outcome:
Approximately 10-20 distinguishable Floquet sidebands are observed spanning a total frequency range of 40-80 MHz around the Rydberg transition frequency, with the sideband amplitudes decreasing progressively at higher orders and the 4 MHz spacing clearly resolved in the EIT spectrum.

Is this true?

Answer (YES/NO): YES